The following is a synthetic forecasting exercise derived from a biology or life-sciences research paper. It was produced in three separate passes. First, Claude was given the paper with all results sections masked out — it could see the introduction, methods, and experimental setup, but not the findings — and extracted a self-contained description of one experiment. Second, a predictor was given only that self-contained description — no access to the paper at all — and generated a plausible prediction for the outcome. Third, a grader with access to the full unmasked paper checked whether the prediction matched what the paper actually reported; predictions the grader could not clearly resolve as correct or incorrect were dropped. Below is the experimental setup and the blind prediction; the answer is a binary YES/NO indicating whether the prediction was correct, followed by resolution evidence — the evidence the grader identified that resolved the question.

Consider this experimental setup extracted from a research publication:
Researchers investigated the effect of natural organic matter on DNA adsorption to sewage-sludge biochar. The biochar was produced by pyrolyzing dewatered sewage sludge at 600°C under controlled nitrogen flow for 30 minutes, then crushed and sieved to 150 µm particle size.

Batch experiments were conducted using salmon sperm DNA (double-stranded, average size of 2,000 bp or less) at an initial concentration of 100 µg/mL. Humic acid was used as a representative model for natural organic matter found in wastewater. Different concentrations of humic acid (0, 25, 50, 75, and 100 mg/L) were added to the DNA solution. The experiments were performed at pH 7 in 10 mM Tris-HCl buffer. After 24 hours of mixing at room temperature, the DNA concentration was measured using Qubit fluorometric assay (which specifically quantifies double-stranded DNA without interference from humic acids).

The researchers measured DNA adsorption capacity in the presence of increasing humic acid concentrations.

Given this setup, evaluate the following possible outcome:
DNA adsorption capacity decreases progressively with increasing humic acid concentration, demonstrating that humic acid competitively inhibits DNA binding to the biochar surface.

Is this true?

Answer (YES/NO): NO